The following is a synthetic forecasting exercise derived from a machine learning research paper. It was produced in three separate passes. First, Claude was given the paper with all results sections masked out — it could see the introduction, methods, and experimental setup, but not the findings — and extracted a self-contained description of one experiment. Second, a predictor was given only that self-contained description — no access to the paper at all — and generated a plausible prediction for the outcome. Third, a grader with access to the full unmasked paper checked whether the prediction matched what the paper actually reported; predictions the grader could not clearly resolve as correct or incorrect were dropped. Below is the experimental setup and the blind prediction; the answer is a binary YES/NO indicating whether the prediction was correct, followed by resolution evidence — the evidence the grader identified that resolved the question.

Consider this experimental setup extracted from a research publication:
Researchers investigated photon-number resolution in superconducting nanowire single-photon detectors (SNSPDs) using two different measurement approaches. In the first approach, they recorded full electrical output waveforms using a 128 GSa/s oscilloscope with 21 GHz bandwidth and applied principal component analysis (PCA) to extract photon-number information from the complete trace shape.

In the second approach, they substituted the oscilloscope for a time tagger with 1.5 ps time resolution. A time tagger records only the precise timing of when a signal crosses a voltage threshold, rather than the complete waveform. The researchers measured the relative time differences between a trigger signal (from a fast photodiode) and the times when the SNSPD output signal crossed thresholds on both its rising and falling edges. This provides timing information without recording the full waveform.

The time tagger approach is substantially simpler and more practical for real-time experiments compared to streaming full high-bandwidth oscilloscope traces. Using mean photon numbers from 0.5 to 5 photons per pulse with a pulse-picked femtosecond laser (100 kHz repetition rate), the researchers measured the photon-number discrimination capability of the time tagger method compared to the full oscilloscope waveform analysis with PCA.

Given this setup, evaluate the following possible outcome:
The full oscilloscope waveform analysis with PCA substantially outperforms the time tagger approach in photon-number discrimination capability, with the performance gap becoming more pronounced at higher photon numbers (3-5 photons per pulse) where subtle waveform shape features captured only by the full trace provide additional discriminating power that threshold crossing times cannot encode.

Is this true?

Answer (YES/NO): NO